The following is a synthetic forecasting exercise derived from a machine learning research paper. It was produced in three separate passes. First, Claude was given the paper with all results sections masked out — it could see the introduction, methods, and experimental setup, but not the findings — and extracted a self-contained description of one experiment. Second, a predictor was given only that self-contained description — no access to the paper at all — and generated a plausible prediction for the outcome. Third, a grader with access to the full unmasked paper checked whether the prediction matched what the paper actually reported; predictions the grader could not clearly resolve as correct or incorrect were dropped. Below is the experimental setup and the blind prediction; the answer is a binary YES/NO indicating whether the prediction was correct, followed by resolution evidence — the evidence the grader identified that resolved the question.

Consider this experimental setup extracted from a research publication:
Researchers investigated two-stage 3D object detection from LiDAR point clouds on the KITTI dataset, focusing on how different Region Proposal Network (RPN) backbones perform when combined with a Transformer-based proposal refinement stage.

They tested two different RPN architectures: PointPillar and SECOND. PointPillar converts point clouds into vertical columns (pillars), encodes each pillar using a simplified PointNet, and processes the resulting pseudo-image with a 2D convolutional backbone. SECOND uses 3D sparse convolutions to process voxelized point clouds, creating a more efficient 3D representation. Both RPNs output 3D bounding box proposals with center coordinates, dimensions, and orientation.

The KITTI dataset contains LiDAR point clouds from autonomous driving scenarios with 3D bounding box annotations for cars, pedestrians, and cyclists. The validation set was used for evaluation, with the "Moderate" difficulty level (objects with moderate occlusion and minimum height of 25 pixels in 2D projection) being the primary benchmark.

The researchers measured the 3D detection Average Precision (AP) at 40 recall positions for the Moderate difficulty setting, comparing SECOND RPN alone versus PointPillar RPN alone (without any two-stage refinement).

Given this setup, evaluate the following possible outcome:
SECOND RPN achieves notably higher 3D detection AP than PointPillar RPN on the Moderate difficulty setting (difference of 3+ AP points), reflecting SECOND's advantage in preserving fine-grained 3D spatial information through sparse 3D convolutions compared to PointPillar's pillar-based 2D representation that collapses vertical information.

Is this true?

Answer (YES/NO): NO